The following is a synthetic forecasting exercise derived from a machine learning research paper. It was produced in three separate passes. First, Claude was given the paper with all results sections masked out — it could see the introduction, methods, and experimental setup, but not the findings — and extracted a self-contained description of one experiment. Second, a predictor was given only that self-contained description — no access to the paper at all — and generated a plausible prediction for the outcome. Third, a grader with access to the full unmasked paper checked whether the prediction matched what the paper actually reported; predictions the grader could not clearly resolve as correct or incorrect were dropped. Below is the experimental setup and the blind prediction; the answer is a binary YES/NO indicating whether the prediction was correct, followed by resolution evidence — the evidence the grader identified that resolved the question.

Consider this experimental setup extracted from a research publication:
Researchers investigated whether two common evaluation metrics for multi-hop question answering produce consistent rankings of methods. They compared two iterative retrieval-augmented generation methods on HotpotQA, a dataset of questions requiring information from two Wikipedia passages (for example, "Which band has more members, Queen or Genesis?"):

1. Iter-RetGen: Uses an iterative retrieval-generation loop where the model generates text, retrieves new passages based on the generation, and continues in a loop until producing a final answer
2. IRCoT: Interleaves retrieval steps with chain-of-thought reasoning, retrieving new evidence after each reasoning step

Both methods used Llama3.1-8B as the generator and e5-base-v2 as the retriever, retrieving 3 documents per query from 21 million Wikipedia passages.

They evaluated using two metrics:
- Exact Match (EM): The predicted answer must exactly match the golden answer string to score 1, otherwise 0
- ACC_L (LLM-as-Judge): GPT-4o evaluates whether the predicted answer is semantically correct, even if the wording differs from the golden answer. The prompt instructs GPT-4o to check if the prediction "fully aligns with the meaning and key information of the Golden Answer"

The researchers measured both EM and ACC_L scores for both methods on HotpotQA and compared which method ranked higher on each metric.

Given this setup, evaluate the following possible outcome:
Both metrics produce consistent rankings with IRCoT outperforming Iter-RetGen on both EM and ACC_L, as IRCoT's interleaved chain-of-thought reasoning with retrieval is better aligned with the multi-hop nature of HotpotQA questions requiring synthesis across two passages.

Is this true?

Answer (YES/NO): NO